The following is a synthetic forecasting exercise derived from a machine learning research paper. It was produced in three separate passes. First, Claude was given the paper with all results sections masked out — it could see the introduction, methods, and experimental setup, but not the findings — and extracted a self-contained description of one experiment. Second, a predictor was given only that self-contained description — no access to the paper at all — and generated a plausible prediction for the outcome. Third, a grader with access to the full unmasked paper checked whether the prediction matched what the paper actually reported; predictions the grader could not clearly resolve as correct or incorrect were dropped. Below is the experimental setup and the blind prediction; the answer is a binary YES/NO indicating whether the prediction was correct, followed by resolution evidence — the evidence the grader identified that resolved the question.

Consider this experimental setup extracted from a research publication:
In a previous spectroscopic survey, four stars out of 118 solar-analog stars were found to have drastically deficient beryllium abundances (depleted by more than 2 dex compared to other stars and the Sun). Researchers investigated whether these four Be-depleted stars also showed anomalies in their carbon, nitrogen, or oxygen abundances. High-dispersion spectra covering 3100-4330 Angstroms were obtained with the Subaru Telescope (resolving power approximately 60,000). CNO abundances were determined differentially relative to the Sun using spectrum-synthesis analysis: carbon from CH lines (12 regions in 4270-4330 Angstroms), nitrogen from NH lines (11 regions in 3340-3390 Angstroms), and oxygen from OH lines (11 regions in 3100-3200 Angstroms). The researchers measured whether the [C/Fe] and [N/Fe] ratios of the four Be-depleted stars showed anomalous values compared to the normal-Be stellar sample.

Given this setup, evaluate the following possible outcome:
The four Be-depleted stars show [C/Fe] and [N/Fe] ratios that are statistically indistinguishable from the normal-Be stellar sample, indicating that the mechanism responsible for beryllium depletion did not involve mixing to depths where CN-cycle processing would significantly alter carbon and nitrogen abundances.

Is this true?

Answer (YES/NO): NO